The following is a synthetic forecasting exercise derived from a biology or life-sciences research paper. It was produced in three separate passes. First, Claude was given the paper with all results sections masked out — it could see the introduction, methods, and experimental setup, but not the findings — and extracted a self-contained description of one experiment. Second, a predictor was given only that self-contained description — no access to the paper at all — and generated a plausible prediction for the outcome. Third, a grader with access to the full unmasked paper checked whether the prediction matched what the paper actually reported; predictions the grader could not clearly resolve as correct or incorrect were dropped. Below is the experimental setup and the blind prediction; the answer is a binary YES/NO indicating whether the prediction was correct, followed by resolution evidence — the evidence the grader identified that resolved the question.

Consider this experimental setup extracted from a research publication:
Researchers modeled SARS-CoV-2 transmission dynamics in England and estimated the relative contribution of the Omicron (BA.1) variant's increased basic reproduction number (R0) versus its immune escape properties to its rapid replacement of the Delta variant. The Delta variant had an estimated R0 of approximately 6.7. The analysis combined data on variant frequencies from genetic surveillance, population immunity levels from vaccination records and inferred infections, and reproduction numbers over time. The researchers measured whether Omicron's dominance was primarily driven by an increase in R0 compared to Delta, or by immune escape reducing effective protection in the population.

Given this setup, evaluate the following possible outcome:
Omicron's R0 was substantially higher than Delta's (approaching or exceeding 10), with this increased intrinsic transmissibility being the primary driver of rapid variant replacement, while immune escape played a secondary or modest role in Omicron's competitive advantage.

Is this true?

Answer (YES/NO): NO